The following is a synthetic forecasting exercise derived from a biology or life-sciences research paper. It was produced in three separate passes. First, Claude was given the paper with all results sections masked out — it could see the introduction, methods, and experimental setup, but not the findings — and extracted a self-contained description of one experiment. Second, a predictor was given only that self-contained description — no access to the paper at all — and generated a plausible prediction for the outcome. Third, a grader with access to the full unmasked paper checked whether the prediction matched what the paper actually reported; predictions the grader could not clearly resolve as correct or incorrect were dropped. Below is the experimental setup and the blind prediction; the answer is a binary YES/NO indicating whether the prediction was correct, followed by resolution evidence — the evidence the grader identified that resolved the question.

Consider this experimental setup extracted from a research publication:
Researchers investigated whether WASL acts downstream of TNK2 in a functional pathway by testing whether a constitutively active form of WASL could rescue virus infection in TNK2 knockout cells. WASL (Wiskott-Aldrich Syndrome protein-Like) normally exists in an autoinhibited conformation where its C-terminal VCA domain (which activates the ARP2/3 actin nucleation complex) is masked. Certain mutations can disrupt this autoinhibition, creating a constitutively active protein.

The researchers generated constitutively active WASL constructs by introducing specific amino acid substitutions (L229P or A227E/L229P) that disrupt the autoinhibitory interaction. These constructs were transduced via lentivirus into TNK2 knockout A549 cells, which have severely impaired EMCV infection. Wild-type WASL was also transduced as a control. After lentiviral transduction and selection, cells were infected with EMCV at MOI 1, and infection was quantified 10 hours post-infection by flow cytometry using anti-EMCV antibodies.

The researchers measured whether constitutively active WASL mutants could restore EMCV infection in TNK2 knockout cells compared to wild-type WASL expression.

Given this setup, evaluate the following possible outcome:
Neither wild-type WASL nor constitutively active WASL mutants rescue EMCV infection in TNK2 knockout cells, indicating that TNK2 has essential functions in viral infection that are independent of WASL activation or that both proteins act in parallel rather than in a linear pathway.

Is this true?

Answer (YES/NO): NO